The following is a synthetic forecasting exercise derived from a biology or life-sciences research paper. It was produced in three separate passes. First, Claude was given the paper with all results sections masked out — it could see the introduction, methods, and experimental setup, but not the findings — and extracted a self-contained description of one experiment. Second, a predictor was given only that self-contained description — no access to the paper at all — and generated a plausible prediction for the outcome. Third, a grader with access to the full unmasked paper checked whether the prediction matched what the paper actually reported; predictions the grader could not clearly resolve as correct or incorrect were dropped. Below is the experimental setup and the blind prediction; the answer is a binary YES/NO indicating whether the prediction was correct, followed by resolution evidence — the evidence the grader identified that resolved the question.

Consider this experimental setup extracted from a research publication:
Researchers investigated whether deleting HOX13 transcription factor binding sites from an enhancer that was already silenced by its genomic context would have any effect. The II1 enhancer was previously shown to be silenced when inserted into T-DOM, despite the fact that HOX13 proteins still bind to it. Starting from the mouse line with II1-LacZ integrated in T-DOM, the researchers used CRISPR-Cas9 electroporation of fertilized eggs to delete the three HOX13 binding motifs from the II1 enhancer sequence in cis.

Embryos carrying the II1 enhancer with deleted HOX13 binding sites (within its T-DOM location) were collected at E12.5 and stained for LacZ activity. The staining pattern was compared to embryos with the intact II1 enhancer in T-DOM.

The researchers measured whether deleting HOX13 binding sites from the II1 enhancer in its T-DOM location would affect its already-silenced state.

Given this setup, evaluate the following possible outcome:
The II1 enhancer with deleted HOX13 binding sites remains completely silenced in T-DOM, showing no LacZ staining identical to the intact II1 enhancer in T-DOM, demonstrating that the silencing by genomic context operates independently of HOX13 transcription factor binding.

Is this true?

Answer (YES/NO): NO